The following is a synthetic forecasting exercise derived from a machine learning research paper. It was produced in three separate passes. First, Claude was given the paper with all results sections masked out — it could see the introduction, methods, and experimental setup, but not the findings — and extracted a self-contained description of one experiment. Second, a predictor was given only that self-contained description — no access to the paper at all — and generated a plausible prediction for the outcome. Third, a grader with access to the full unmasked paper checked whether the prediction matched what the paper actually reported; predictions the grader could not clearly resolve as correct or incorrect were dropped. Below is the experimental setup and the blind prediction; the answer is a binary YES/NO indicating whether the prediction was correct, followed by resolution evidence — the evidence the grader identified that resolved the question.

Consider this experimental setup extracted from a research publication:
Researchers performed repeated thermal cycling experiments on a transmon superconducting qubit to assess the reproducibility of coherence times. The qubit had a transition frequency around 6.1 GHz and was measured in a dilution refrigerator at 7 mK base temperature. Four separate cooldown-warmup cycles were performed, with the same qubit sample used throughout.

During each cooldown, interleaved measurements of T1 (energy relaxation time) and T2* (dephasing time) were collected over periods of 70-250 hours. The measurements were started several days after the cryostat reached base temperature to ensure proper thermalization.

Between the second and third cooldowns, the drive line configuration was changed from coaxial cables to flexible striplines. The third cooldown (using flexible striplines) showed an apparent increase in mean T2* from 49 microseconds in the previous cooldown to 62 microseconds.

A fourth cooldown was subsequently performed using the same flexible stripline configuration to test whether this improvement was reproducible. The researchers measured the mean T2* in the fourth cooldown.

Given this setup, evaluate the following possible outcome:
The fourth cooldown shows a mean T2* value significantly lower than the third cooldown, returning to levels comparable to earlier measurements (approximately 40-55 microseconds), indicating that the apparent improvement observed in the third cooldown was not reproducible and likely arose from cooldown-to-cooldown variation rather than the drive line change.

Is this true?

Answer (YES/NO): YES